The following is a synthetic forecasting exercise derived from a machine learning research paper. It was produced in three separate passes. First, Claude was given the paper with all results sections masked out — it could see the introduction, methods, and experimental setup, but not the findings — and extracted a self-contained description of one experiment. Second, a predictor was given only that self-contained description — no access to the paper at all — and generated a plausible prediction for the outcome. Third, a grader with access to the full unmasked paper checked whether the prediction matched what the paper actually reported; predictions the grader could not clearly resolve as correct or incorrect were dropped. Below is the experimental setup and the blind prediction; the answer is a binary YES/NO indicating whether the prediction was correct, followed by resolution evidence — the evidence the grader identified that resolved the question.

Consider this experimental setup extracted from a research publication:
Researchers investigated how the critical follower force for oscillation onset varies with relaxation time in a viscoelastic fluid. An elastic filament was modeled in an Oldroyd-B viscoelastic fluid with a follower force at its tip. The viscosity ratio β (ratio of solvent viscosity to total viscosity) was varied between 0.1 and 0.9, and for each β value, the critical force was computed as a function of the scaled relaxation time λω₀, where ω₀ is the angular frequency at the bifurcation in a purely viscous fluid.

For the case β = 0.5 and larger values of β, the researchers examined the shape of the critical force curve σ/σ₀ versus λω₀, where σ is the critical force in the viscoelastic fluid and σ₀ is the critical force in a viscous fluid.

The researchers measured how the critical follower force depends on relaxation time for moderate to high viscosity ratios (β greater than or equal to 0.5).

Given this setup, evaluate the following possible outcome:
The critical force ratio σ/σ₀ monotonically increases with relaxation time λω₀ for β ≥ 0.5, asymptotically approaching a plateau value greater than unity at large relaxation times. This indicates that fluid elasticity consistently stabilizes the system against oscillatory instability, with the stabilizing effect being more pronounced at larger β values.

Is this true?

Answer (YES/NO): NO